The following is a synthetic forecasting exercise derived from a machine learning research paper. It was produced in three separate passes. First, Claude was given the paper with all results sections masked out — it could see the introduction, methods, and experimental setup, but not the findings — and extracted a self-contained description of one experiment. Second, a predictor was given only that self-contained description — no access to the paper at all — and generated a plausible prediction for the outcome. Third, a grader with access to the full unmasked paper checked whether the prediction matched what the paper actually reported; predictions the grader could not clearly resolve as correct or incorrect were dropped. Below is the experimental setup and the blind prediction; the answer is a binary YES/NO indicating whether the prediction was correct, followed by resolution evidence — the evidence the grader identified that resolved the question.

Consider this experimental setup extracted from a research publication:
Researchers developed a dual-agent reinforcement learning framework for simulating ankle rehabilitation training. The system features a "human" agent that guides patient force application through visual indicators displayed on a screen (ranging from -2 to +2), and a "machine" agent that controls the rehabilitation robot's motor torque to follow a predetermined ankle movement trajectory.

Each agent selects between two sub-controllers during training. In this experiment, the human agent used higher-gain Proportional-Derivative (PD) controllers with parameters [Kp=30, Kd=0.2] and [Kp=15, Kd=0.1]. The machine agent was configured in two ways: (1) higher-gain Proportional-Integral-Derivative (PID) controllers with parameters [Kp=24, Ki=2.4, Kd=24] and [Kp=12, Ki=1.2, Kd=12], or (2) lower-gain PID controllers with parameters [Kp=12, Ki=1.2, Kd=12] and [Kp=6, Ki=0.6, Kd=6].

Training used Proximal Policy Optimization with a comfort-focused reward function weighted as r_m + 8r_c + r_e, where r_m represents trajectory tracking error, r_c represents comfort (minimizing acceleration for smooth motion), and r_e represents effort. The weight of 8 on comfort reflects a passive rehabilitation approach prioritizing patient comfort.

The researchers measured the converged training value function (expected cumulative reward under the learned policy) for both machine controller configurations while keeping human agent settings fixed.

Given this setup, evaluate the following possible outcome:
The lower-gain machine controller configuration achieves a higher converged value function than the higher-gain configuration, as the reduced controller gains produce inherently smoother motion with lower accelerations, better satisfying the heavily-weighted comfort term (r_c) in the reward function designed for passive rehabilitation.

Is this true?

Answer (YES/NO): NO